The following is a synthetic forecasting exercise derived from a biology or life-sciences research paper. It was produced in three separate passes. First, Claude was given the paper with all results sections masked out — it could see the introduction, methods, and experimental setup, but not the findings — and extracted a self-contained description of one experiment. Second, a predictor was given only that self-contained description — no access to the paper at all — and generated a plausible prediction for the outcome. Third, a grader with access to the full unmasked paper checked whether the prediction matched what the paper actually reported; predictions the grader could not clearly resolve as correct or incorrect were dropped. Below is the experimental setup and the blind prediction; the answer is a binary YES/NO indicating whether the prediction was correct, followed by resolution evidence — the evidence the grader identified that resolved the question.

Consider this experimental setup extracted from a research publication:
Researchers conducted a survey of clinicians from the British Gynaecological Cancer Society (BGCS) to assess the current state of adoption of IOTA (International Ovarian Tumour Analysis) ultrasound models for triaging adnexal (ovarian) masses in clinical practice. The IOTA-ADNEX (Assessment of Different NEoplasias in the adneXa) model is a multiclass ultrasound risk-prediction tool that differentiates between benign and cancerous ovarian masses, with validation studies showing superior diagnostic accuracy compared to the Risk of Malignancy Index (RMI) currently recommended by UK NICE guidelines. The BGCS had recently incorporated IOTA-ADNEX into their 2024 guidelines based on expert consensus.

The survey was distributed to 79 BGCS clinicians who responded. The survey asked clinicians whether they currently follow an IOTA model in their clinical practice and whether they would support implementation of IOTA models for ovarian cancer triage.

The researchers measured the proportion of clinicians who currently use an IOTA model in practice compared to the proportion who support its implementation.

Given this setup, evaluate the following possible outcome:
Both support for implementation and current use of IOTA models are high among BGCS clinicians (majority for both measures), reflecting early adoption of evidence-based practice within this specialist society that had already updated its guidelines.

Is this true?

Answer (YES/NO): NO